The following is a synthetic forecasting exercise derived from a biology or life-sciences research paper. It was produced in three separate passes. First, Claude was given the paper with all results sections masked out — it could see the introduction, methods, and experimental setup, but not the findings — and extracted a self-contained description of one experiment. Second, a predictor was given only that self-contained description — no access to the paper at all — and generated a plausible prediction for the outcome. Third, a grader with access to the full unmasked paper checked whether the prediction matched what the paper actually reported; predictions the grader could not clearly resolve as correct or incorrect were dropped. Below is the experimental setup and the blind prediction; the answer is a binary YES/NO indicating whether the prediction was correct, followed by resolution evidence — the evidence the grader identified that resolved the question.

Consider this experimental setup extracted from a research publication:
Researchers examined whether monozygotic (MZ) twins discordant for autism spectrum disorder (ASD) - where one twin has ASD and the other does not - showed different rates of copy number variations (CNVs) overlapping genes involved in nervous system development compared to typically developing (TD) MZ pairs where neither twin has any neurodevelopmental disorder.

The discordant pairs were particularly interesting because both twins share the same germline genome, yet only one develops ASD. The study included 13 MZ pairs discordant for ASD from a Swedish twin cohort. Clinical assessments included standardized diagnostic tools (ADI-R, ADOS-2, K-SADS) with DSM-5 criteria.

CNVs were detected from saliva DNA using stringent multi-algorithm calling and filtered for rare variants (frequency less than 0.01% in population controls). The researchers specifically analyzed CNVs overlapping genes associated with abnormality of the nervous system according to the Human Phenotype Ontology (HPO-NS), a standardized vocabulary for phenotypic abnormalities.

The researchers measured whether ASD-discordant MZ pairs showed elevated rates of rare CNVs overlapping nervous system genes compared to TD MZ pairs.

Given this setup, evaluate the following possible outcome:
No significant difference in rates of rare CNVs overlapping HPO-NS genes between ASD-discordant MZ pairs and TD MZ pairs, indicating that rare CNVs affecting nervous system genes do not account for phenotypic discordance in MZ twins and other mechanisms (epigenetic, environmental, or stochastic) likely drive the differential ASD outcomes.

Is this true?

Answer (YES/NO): NO